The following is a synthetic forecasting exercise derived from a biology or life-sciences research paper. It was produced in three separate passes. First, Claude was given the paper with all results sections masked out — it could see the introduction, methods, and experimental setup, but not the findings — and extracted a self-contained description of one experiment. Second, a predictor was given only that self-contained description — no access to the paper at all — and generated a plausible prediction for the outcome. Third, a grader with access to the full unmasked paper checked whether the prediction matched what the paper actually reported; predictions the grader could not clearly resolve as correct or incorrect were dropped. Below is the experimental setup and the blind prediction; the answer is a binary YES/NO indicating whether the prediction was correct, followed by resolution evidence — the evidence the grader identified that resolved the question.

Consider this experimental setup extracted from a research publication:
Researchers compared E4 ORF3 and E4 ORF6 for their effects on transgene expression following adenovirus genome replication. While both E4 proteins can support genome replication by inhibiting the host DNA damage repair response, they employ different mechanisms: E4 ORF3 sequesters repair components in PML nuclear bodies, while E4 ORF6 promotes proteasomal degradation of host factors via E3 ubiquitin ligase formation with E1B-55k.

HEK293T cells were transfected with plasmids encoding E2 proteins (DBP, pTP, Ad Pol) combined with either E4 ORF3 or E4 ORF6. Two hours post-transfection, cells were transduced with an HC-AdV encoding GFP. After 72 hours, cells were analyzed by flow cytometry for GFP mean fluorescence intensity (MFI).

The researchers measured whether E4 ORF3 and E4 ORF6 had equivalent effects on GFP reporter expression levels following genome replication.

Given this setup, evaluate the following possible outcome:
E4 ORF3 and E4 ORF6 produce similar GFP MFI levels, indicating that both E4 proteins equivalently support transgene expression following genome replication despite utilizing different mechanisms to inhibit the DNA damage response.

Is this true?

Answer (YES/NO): NO